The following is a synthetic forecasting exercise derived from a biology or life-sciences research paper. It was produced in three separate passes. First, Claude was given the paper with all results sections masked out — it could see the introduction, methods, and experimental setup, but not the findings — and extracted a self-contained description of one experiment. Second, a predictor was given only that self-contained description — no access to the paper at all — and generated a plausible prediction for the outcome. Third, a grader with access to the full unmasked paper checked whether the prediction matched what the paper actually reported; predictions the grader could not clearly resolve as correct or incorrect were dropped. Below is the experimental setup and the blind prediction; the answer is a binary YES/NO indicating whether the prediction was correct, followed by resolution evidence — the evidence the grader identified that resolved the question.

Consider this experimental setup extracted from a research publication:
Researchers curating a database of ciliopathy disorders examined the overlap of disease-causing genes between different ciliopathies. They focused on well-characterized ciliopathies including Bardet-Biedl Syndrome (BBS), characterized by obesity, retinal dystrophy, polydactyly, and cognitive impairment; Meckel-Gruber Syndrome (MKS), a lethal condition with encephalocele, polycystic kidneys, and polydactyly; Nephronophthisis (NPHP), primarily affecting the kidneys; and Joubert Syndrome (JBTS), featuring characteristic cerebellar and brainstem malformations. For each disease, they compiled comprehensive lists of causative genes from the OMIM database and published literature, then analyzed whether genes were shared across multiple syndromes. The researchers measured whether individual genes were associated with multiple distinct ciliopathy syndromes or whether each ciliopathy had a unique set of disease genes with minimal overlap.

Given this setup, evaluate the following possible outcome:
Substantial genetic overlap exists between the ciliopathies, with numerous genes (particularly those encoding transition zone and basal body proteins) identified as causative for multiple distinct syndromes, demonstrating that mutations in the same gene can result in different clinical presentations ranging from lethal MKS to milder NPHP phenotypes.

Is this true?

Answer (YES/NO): YES